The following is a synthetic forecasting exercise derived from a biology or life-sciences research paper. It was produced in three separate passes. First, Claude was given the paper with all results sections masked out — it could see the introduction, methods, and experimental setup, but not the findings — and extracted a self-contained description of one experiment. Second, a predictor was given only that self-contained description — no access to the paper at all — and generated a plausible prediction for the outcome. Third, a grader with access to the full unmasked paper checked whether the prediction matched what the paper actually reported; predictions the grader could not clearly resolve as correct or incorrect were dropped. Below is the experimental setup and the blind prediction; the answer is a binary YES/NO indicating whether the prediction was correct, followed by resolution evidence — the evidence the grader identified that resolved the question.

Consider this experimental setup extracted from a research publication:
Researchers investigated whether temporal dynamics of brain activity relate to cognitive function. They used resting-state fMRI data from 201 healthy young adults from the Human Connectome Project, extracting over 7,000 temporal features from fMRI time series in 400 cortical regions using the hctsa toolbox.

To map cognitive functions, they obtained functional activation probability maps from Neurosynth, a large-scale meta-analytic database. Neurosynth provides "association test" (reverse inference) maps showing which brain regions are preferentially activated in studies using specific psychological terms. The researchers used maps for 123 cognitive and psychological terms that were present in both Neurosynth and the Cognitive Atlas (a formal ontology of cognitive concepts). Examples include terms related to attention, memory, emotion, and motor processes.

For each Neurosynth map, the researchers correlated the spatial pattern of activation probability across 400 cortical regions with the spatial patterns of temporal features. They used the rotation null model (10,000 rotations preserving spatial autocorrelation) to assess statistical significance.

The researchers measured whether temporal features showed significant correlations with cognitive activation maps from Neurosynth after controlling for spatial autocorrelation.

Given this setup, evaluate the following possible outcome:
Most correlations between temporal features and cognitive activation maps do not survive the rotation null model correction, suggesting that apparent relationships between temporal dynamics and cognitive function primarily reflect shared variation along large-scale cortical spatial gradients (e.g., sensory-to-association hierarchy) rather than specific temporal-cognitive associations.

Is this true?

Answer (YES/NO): NO